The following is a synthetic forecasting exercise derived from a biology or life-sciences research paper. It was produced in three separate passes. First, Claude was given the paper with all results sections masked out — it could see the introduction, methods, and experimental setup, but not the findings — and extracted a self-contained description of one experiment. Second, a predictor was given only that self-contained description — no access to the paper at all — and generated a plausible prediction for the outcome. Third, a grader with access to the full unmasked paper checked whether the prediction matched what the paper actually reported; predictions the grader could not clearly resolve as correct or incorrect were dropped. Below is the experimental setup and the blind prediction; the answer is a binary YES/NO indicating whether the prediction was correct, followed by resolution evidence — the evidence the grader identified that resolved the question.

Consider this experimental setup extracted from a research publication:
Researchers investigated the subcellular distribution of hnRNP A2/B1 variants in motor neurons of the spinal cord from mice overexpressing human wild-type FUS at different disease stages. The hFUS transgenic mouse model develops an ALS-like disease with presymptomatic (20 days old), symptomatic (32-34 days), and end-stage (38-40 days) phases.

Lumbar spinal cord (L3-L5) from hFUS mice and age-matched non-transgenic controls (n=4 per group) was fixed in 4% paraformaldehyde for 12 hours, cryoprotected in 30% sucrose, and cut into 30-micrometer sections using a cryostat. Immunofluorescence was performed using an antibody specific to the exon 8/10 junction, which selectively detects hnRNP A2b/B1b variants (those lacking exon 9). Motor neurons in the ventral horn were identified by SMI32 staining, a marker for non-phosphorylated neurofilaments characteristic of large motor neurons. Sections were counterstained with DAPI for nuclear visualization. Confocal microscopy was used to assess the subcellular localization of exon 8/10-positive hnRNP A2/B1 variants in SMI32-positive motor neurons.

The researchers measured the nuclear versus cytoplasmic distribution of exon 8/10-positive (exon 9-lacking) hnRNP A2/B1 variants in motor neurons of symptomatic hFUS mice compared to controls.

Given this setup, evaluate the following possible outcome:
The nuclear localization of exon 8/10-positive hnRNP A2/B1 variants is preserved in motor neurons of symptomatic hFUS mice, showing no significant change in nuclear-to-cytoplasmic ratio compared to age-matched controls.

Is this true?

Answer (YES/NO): NO